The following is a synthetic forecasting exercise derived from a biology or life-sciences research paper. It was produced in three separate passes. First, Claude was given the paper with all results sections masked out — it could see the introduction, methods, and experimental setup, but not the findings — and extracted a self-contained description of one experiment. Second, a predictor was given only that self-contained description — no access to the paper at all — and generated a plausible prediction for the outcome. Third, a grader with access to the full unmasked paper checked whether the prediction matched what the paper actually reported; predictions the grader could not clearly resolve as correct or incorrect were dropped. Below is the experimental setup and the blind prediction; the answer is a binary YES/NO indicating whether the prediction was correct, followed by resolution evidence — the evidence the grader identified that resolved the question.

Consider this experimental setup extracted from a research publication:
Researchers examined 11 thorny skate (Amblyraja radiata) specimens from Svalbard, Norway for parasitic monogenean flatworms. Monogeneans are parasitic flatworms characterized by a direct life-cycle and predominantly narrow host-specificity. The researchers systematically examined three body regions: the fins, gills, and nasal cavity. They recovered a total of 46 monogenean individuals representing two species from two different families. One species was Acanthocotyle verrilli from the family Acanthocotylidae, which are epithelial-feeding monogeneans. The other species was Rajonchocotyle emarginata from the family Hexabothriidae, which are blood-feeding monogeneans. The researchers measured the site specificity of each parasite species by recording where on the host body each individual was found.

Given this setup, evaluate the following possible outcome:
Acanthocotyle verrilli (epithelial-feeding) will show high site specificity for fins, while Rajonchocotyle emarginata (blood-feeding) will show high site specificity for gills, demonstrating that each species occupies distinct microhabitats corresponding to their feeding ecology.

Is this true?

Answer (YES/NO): YES